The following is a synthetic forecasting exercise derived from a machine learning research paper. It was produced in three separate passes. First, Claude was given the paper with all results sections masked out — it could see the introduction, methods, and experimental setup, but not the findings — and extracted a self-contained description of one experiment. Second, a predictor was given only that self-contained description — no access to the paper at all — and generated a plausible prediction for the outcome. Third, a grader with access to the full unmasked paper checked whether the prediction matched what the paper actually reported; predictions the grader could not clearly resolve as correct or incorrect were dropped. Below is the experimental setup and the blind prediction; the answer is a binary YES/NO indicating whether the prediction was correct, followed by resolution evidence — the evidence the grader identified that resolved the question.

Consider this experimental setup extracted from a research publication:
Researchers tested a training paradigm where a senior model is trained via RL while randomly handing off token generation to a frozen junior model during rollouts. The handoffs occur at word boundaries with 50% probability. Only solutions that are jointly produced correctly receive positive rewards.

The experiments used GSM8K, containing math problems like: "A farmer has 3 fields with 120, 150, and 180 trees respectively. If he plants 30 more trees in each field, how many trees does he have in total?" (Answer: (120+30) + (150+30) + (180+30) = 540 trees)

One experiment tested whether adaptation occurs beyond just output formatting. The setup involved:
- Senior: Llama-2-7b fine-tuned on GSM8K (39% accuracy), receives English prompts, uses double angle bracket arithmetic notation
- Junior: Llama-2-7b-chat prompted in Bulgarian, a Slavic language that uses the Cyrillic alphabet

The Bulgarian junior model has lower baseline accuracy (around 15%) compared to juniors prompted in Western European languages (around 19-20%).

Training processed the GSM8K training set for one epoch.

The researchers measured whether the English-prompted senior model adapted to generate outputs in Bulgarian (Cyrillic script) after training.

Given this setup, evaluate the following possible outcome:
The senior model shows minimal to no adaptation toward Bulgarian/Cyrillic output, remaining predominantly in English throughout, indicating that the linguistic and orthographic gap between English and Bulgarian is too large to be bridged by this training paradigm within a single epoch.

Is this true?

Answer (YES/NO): NO